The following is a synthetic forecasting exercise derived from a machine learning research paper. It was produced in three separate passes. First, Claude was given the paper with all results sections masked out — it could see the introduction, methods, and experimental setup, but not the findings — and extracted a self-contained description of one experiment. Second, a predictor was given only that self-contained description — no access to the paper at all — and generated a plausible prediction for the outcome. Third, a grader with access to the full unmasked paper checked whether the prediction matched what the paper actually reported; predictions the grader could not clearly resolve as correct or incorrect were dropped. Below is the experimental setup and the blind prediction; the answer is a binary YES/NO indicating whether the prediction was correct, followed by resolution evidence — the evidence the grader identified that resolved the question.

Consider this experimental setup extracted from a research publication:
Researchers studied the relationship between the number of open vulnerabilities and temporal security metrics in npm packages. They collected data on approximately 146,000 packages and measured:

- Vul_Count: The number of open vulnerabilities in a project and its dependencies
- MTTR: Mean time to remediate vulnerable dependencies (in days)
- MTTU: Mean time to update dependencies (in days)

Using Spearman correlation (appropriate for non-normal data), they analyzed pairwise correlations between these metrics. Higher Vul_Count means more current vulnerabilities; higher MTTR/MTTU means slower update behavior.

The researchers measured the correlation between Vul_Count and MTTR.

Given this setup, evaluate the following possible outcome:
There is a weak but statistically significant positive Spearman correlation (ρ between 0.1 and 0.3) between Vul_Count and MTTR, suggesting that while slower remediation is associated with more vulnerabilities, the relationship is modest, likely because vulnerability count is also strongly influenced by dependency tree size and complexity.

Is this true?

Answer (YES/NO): NO